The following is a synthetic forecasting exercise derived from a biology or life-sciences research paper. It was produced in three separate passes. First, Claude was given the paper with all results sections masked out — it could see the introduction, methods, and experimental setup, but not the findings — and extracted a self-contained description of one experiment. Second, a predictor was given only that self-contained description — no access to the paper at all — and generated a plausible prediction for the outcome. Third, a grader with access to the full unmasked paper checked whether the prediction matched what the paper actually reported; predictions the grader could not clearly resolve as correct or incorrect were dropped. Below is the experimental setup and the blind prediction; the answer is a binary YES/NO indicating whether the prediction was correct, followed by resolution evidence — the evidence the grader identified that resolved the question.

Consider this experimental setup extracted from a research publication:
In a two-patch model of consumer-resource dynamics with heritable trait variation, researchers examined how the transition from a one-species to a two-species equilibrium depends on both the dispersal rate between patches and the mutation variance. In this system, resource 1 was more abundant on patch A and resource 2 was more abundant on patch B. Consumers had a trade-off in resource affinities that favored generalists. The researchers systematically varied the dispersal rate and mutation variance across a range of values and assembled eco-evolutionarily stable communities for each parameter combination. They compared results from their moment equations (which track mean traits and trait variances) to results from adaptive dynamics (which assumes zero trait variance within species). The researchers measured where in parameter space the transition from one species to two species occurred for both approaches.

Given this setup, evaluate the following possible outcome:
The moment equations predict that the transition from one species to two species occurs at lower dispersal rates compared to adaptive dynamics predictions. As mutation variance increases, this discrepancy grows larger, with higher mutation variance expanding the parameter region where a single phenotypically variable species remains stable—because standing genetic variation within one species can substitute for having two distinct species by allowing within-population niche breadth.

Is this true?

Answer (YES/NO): YES